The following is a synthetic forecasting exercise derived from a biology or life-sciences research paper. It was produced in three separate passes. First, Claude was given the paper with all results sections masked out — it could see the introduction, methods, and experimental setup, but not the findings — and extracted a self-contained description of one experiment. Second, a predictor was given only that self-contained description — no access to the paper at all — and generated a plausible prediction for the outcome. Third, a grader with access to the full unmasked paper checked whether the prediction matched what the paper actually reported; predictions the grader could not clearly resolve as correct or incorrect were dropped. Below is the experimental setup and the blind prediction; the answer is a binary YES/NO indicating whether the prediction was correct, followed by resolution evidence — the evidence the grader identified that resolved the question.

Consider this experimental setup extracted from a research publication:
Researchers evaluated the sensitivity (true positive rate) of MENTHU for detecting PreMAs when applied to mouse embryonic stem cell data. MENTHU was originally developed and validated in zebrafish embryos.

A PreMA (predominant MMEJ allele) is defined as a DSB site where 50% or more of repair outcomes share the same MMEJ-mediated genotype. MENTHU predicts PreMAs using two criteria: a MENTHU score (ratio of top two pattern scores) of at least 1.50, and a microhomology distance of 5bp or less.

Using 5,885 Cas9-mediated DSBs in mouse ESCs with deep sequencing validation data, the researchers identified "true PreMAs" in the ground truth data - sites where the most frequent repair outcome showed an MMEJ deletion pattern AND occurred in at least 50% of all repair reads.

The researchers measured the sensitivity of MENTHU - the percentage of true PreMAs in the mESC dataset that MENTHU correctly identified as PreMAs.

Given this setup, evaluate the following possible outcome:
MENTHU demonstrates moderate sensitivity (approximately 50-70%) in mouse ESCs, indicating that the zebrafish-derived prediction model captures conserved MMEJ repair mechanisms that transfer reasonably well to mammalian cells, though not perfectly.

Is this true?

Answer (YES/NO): NO